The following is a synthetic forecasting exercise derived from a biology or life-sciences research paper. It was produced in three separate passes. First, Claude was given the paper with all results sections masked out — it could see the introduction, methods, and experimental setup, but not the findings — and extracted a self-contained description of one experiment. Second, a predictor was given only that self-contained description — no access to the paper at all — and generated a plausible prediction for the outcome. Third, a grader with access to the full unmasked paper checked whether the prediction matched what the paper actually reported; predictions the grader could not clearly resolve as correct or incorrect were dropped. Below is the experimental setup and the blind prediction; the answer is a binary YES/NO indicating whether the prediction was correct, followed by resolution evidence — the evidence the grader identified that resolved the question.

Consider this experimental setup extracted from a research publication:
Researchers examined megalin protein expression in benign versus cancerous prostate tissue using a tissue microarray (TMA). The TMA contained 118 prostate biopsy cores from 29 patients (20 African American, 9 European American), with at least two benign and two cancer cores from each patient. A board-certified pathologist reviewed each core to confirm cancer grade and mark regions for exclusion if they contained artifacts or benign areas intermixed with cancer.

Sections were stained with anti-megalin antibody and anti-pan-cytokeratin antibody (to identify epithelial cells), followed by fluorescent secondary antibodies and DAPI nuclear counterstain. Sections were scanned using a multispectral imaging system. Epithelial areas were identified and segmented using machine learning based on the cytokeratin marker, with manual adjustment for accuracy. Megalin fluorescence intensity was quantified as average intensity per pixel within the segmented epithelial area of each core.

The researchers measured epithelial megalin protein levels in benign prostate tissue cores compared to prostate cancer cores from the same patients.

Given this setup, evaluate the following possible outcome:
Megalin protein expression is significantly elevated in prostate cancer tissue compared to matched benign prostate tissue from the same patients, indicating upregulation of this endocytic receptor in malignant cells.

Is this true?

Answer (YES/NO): NO